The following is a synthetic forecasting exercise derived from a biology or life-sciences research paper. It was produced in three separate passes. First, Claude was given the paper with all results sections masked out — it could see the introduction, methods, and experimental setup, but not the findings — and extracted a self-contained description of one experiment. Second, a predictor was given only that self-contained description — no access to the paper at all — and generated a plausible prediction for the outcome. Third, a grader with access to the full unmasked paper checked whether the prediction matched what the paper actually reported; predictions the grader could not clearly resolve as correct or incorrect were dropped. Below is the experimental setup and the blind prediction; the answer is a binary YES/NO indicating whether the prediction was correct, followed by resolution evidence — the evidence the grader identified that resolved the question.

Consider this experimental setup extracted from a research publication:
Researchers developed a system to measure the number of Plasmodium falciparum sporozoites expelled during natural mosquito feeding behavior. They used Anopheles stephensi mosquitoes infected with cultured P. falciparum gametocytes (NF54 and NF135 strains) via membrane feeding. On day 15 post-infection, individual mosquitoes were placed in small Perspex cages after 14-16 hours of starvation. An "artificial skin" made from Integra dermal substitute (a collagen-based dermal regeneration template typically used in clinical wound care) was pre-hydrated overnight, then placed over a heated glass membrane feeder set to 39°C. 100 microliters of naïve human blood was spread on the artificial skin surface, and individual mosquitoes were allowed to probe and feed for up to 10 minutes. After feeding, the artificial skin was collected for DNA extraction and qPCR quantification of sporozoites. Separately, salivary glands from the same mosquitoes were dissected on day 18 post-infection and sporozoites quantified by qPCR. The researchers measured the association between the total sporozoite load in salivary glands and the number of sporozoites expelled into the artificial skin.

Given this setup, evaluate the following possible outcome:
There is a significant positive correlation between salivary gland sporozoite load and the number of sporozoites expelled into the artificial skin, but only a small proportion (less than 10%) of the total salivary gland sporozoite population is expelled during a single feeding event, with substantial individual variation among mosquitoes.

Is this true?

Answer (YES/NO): YES